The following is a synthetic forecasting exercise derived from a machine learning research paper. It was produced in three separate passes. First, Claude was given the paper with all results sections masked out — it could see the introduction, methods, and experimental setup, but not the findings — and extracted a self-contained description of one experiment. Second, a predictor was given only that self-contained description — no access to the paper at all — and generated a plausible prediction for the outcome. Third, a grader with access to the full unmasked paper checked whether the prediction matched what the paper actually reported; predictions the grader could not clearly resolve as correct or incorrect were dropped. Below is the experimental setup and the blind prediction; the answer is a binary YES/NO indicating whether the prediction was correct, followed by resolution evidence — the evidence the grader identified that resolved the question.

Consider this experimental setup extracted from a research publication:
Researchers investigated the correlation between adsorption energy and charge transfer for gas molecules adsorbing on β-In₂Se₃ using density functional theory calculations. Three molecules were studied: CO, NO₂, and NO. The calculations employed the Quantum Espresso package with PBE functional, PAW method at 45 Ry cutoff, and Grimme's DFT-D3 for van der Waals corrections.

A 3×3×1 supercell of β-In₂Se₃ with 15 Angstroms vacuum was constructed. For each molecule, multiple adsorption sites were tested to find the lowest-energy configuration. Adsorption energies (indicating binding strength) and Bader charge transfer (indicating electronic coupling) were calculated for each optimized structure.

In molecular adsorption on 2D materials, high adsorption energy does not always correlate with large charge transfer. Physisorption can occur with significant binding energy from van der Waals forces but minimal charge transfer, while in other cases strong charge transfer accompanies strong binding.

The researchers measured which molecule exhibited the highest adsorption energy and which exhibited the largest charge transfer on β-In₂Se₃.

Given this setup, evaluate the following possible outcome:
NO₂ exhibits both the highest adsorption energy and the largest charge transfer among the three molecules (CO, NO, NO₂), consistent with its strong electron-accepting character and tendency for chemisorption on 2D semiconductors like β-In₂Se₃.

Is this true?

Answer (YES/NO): NO